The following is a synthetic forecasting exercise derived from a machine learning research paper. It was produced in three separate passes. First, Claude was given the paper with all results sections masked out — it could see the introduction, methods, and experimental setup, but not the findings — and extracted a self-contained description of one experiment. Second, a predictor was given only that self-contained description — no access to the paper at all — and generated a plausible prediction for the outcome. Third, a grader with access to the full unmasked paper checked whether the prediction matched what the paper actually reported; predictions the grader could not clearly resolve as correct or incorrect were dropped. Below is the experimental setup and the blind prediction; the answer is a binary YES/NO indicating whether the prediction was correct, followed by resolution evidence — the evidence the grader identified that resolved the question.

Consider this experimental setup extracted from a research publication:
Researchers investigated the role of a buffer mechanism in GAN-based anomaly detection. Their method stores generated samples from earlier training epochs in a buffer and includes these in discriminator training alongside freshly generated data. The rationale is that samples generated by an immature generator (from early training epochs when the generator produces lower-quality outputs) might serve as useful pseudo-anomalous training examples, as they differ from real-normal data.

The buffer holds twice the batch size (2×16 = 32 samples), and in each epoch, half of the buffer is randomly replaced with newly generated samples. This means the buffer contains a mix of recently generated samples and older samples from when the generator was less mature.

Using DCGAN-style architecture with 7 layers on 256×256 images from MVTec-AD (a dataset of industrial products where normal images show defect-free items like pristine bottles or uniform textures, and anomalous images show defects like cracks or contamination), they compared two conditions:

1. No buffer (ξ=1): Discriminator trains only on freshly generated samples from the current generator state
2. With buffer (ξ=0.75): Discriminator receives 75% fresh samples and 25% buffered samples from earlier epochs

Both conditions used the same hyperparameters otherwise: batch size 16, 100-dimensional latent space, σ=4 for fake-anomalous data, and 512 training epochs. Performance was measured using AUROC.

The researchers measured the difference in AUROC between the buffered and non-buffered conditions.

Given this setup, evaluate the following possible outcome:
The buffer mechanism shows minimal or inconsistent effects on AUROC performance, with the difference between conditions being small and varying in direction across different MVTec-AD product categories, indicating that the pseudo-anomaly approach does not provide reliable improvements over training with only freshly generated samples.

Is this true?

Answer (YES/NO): NO